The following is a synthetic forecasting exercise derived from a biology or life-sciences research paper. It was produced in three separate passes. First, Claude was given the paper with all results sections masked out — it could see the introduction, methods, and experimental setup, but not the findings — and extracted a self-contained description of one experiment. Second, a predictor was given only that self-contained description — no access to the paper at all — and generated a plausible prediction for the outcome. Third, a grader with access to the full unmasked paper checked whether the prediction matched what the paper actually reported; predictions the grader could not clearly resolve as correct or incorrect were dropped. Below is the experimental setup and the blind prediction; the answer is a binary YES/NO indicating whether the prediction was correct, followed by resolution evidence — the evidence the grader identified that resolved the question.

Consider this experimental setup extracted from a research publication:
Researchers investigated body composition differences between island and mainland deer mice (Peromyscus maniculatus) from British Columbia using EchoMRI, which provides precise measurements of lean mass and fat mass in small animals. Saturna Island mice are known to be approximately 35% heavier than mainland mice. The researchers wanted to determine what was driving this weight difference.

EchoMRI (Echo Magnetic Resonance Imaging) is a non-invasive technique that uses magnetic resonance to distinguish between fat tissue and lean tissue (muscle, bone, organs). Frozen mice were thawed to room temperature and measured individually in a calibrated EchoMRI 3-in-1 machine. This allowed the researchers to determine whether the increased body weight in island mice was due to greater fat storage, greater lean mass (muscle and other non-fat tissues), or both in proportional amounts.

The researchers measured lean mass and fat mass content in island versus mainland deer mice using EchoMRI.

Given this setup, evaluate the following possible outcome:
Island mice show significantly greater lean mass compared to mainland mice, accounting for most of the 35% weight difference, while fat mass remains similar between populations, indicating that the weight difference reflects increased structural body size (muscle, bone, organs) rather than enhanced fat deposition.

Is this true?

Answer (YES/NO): YES